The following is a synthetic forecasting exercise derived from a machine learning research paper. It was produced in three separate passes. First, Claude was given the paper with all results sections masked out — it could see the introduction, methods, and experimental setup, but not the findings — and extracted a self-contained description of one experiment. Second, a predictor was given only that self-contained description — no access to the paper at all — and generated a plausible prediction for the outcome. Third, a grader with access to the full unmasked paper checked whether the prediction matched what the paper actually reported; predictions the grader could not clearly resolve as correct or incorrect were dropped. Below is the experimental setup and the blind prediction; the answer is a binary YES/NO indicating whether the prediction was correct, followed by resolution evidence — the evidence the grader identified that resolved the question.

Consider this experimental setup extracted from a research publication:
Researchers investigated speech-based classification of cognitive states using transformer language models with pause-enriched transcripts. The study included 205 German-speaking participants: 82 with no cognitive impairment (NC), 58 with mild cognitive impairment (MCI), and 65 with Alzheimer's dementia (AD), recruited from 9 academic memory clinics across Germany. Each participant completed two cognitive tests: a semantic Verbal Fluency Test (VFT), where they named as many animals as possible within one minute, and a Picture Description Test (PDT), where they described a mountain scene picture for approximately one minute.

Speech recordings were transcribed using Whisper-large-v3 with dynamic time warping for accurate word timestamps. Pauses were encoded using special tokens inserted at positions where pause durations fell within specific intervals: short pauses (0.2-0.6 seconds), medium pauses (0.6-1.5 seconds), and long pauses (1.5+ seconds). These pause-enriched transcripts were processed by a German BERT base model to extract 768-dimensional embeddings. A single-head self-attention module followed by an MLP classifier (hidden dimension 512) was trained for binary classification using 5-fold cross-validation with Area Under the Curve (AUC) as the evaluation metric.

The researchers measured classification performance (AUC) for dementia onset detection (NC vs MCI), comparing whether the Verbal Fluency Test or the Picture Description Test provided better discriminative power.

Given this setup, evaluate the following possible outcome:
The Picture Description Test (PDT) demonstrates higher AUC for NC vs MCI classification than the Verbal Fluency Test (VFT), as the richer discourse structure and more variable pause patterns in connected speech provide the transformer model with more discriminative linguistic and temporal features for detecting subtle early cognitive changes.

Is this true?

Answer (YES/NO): NO